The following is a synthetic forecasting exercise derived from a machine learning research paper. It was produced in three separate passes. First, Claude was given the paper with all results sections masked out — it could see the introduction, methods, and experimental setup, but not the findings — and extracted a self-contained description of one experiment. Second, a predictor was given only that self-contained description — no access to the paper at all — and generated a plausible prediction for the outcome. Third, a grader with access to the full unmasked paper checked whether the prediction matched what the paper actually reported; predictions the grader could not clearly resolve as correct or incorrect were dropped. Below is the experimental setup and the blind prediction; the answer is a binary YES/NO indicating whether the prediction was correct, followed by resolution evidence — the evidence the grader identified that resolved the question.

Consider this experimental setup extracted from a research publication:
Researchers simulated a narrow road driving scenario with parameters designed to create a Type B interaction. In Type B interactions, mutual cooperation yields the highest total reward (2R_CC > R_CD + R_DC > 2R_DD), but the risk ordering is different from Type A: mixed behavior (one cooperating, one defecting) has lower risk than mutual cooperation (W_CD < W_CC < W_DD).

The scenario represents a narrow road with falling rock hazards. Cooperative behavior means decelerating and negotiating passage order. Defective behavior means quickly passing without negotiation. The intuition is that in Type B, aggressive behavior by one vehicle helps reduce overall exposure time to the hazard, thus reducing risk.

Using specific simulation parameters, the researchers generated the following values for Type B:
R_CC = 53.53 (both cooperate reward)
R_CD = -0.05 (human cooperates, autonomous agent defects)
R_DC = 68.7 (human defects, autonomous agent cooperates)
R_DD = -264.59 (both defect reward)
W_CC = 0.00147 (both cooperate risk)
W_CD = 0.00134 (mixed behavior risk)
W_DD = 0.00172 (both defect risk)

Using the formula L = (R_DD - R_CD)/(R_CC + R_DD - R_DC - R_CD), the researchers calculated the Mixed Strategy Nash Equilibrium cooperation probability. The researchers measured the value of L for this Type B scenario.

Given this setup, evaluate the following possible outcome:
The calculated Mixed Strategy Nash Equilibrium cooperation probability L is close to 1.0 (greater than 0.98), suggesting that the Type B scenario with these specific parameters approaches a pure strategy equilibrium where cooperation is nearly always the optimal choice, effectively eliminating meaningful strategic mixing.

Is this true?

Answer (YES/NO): NO